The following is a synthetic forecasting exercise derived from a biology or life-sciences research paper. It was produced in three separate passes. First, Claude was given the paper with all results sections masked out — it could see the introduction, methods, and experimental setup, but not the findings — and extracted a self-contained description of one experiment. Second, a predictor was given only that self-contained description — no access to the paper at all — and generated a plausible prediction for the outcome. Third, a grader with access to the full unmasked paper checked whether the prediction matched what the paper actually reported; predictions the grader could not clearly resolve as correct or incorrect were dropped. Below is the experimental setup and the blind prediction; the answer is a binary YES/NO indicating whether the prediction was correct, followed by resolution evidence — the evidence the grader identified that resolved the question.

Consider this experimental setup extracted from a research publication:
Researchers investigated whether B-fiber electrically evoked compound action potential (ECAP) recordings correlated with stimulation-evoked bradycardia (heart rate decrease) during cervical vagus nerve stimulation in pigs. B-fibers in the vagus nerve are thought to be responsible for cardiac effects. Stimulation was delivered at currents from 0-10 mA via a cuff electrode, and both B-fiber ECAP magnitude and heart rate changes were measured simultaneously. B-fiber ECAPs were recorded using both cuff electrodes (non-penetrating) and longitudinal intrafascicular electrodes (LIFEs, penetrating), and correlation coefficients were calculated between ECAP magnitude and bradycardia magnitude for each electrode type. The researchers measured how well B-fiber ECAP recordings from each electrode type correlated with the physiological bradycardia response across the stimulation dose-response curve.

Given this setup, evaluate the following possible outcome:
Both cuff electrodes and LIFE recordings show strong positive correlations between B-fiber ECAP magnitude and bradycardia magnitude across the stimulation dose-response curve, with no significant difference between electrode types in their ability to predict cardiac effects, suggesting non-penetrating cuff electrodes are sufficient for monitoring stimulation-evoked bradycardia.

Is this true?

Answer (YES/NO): NO